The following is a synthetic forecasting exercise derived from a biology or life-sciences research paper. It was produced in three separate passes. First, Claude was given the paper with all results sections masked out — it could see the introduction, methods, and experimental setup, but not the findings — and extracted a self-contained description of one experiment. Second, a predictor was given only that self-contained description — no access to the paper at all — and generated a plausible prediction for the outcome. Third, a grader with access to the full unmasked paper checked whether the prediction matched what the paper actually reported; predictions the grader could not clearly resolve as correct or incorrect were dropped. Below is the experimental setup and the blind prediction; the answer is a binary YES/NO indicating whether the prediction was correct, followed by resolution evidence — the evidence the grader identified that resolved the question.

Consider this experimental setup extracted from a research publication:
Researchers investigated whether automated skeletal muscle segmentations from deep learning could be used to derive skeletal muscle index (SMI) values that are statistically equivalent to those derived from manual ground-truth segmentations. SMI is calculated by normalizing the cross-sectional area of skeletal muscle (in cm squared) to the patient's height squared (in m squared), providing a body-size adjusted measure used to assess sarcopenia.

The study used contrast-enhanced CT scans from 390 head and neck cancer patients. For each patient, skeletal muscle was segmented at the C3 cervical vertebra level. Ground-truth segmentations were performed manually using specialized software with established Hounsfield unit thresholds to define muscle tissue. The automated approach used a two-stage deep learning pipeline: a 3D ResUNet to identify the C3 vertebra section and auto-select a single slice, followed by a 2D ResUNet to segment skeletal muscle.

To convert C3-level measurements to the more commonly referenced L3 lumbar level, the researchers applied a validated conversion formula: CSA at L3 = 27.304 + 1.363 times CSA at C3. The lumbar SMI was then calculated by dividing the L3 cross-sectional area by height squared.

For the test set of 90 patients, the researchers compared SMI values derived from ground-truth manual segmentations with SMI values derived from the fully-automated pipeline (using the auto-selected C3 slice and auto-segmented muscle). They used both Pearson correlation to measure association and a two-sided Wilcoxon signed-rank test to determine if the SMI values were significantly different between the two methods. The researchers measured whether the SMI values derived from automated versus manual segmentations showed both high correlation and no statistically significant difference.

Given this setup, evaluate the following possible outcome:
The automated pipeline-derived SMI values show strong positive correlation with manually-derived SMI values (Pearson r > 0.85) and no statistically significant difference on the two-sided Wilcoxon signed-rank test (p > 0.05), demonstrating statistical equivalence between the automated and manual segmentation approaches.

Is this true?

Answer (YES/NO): YES